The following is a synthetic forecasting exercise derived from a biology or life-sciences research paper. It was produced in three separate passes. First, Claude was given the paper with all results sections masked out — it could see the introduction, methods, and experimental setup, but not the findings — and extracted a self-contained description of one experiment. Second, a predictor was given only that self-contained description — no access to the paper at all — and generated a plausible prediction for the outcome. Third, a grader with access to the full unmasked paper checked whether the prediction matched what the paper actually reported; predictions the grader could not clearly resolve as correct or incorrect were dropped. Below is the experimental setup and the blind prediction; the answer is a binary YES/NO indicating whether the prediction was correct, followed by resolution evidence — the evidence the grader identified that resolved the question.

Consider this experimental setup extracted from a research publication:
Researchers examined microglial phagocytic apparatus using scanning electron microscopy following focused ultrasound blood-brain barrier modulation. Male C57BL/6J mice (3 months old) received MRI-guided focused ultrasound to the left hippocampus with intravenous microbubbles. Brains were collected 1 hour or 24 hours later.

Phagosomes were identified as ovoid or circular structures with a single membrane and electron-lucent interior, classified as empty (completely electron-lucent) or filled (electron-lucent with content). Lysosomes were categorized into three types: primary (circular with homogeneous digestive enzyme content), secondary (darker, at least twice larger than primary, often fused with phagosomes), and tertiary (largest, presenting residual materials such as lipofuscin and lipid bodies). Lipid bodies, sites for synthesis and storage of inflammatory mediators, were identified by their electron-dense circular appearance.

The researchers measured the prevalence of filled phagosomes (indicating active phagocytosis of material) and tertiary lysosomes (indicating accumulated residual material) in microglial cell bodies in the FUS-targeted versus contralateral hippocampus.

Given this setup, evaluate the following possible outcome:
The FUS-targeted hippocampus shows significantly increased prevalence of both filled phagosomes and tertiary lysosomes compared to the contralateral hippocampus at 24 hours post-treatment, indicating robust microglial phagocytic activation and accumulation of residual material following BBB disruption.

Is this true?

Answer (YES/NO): NO